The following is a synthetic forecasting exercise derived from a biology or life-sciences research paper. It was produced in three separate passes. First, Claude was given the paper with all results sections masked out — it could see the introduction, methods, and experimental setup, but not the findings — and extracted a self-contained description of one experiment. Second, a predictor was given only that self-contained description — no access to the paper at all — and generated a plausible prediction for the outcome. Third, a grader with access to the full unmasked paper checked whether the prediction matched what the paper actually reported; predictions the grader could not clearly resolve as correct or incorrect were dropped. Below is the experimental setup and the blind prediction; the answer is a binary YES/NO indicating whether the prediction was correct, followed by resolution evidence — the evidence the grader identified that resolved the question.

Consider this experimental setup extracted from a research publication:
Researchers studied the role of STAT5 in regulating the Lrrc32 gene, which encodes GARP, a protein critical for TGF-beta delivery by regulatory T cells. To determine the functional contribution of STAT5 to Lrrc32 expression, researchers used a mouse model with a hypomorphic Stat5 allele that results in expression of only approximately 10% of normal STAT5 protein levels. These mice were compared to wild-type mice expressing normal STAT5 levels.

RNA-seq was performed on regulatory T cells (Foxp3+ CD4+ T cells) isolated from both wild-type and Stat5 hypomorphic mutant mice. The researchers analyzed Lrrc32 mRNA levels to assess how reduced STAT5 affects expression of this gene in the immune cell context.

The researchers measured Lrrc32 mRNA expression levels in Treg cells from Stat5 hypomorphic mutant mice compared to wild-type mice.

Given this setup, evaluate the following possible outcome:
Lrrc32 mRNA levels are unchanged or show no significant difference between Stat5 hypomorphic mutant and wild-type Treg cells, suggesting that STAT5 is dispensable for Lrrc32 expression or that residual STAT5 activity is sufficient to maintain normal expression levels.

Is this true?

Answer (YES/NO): NO